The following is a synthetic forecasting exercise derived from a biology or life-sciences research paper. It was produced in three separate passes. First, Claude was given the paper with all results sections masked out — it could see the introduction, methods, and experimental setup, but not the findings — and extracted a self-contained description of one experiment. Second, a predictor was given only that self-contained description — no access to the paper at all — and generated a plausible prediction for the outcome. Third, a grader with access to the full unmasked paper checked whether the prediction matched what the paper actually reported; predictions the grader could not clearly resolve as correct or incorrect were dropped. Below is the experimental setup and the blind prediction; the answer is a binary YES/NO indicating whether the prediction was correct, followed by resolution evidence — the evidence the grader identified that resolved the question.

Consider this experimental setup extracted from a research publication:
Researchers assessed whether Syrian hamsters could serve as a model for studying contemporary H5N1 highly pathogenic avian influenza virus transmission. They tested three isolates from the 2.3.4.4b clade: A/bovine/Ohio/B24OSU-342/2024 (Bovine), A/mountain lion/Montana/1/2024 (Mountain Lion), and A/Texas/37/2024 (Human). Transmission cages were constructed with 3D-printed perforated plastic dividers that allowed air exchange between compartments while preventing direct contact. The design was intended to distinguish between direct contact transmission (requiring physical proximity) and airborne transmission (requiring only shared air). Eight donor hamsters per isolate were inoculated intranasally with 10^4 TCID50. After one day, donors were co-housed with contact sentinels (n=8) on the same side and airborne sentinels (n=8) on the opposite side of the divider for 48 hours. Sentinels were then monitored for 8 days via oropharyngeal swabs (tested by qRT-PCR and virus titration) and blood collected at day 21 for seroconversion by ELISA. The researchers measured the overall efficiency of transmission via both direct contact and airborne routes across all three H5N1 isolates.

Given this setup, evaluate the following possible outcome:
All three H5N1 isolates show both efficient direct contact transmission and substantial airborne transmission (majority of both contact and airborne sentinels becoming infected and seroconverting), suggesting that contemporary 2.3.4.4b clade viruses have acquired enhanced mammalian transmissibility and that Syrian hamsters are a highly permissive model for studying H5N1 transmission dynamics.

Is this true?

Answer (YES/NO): NO